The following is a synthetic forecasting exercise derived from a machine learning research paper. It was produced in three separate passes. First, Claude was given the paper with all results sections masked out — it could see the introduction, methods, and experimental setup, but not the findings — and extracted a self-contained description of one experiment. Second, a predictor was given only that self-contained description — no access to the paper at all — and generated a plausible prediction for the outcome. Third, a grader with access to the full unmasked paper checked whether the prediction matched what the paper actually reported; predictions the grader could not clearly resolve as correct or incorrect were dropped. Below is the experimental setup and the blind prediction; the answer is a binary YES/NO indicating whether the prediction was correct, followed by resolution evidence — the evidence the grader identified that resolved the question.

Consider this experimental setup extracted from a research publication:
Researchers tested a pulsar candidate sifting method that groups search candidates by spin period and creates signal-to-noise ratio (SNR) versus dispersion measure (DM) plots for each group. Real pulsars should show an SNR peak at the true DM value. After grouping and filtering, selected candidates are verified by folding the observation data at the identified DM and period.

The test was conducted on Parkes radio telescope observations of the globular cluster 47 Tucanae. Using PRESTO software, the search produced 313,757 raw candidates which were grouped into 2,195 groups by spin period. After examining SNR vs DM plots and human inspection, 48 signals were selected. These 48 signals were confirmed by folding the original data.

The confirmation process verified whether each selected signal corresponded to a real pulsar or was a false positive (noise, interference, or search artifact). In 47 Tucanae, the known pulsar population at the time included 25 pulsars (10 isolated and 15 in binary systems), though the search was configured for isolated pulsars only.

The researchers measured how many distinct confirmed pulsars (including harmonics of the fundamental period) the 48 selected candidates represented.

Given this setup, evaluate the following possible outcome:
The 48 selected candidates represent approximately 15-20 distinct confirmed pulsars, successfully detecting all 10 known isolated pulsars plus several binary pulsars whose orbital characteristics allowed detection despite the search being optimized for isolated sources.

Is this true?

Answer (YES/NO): YES